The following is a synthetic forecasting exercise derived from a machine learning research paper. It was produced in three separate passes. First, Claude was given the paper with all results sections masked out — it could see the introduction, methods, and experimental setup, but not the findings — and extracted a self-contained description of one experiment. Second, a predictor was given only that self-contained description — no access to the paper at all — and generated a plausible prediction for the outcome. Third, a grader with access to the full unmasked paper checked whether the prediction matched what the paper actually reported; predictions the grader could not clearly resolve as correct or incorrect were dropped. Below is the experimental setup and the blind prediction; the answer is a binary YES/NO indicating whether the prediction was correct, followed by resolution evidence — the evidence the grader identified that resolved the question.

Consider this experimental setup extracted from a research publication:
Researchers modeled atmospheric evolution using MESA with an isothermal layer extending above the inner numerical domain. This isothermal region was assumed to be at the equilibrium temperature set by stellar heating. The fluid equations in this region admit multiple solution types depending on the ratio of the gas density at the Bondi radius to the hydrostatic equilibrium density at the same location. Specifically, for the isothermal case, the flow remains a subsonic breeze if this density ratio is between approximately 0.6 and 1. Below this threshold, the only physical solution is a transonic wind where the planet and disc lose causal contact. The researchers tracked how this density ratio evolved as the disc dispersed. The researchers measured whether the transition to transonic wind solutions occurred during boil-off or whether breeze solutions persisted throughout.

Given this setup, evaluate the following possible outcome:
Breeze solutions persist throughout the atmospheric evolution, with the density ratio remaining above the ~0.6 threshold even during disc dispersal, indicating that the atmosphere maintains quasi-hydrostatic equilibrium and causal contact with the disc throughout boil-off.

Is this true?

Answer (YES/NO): NO